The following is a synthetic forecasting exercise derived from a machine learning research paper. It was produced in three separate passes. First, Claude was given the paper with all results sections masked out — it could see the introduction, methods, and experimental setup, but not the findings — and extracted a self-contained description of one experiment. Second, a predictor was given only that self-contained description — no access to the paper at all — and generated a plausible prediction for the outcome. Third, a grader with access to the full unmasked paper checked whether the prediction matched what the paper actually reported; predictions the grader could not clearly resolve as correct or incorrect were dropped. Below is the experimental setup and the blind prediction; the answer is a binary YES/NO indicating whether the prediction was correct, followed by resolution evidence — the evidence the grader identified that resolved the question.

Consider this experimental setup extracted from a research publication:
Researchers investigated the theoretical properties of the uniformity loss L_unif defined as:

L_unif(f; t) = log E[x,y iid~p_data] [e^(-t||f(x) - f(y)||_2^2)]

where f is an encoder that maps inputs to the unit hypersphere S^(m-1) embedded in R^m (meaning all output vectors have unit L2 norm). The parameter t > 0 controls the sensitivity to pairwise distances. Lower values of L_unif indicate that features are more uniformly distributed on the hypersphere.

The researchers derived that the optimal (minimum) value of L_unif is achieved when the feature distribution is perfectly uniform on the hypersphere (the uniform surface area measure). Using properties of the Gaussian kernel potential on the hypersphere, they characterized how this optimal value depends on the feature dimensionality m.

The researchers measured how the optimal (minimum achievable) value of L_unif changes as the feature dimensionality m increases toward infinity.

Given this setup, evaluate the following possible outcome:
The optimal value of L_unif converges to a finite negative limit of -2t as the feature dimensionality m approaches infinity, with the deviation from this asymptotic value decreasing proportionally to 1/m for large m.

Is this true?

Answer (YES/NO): NO